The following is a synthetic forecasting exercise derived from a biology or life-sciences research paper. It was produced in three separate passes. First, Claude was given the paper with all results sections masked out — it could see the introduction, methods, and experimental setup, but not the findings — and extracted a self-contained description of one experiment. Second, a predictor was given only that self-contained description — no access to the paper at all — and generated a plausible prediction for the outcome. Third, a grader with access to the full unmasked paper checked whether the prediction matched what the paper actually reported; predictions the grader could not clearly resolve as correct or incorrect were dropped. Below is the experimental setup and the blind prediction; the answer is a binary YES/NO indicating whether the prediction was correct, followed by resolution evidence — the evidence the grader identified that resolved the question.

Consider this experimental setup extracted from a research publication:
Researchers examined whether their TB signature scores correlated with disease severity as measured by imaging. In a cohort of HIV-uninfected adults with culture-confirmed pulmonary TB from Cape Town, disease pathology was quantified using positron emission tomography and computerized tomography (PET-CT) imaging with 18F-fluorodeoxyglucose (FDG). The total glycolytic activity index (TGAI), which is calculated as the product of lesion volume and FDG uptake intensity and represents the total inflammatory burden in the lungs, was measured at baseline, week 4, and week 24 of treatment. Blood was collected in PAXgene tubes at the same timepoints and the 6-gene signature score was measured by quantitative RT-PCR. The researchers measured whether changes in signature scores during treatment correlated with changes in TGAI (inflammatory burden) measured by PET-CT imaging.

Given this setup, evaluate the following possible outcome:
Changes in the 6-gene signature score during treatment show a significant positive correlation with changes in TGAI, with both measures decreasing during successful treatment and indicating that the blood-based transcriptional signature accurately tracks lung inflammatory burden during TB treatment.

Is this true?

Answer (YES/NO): YES